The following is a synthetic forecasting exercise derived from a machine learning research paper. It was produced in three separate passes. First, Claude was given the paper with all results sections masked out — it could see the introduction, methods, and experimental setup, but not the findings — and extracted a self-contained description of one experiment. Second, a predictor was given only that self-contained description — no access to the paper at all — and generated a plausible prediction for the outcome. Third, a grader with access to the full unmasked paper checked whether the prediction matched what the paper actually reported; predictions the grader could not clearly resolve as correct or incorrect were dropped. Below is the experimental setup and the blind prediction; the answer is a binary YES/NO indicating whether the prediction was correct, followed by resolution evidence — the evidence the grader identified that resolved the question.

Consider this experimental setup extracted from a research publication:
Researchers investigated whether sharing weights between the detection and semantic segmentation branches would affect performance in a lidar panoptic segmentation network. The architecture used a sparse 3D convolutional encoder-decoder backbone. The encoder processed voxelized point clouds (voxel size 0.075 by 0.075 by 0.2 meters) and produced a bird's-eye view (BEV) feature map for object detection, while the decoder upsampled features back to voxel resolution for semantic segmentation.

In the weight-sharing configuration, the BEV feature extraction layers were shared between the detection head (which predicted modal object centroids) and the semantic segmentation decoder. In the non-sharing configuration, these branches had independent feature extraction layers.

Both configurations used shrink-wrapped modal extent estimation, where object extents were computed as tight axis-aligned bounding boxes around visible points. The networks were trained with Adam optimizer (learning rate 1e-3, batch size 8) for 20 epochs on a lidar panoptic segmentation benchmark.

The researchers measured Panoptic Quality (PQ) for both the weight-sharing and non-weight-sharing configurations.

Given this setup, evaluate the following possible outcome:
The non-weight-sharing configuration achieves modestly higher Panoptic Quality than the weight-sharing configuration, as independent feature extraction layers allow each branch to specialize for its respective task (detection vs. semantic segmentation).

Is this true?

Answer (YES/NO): NO